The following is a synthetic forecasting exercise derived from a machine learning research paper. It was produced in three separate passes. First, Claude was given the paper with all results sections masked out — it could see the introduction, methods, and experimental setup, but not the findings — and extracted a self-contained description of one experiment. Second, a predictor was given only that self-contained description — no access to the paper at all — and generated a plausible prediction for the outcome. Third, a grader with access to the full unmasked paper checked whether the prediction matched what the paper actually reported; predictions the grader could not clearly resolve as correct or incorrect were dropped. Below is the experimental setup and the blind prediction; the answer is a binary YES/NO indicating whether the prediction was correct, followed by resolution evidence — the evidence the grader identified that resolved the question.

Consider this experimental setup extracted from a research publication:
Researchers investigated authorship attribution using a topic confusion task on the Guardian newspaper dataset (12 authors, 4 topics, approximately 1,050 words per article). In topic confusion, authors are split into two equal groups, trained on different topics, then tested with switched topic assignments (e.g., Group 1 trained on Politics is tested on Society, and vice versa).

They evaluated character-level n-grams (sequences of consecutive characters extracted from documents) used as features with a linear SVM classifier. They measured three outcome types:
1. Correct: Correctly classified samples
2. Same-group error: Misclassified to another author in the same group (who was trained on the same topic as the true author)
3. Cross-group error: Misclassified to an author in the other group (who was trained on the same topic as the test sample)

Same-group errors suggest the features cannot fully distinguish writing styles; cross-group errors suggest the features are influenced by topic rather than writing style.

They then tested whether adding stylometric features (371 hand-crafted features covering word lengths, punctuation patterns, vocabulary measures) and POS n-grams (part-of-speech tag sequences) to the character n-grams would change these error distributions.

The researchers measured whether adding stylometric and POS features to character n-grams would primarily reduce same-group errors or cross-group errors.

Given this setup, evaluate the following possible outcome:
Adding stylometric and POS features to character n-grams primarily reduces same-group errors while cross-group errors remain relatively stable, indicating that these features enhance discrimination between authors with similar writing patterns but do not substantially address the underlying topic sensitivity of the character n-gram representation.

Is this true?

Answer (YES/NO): NO